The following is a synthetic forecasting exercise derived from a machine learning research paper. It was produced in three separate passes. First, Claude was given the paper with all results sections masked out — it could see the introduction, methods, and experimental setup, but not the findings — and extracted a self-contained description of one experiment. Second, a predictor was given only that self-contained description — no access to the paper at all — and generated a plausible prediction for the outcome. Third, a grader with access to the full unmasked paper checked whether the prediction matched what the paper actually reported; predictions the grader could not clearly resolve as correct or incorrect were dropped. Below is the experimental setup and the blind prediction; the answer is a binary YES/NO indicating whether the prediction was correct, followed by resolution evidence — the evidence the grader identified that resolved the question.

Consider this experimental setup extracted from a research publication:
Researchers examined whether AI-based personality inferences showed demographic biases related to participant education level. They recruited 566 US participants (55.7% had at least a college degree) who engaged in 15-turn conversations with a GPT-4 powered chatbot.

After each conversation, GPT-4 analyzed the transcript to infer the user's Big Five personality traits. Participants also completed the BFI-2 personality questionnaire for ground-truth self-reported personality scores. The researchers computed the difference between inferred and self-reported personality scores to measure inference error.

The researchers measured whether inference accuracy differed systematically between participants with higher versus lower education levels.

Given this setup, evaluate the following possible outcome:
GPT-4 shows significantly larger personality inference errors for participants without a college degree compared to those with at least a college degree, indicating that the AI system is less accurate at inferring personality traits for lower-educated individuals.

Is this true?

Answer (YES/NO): NO